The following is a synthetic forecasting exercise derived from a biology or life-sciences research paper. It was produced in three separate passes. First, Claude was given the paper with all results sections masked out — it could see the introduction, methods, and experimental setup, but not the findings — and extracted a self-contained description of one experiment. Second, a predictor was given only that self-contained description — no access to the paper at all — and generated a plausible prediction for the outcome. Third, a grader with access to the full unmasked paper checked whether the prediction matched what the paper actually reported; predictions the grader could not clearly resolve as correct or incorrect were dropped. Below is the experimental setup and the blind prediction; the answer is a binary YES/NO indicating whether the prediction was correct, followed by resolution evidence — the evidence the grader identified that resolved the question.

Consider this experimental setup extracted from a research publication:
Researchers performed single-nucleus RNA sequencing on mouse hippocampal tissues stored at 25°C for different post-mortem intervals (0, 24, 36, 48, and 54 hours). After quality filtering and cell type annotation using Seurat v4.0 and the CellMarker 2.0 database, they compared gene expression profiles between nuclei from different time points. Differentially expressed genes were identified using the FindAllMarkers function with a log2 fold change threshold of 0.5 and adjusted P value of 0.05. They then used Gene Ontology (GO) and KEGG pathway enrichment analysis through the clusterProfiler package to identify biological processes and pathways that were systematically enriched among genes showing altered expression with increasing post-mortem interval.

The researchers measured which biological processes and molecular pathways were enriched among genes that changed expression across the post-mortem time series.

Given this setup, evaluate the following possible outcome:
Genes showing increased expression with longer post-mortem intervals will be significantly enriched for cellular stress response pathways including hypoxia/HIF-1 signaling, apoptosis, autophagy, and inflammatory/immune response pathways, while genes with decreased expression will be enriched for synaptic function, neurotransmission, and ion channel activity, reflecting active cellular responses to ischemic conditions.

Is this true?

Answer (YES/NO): NO